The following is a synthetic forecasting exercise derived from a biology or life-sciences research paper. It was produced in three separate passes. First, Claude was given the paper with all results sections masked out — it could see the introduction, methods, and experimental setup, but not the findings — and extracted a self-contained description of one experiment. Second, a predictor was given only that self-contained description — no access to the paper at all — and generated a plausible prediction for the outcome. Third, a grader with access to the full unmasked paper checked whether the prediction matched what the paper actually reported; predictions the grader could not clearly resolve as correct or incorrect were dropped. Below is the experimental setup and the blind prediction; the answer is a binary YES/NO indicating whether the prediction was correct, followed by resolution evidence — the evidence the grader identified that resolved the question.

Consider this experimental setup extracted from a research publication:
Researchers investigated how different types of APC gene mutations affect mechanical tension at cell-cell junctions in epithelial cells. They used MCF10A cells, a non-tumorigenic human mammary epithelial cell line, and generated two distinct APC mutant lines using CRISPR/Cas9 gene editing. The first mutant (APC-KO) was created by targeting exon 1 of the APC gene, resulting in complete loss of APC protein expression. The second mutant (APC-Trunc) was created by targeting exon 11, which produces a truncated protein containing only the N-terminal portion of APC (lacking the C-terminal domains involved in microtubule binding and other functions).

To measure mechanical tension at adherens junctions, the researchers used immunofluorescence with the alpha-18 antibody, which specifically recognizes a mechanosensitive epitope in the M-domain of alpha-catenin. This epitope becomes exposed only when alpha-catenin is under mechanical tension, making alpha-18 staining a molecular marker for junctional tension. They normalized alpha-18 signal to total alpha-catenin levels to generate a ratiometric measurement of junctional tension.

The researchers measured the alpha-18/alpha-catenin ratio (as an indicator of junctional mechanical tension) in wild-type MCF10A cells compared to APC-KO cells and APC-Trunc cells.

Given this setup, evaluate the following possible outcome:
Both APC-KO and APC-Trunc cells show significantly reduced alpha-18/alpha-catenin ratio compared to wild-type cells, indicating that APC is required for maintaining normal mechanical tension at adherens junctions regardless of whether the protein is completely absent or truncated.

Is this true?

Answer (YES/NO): NO